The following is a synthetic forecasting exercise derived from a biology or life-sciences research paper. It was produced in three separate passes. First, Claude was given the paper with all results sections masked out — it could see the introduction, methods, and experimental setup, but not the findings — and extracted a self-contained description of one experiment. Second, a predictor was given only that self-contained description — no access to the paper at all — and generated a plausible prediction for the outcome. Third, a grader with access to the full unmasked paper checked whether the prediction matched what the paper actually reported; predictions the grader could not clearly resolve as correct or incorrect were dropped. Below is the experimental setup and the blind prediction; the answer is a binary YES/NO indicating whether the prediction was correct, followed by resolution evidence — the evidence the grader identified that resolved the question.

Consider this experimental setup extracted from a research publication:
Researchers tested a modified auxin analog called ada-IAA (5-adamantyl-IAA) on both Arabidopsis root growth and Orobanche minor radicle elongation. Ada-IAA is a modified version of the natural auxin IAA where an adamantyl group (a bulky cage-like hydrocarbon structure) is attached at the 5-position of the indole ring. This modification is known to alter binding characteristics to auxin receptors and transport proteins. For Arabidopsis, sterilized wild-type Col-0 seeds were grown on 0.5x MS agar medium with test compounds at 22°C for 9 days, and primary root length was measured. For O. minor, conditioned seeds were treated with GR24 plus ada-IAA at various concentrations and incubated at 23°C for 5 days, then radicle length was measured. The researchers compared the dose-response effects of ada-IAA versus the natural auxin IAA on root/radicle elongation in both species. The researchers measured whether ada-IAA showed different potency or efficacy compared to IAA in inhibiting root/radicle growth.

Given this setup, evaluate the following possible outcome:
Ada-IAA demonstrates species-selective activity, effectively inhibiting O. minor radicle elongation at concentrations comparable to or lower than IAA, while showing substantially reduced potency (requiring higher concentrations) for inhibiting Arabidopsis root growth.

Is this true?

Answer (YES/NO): YES